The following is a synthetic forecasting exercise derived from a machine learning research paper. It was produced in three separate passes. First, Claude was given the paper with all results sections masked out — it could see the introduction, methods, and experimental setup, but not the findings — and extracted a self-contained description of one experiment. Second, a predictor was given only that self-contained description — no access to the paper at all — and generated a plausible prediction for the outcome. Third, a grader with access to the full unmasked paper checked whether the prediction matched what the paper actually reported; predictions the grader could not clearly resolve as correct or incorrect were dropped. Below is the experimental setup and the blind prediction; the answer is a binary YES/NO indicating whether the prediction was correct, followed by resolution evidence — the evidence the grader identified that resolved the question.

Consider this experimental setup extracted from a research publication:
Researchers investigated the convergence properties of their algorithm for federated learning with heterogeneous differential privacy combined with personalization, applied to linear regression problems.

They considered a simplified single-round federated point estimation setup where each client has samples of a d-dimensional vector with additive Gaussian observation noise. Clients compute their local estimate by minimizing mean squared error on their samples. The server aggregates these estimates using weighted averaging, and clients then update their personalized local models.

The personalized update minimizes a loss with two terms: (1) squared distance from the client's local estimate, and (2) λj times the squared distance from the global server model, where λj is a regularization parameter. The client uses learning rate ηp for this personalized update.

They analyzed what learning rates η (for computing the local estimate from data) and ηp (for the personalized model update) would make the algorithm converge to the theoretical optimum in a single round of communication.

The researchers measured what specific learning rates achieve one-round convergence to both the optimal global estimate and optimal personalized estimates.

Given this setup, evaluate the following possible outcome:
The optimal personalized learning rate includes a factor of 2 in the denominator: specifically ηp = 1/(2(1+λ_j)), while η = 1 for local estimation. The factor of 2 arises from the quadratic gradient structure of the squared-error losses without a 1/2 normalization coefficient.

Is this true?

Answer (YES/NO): NO